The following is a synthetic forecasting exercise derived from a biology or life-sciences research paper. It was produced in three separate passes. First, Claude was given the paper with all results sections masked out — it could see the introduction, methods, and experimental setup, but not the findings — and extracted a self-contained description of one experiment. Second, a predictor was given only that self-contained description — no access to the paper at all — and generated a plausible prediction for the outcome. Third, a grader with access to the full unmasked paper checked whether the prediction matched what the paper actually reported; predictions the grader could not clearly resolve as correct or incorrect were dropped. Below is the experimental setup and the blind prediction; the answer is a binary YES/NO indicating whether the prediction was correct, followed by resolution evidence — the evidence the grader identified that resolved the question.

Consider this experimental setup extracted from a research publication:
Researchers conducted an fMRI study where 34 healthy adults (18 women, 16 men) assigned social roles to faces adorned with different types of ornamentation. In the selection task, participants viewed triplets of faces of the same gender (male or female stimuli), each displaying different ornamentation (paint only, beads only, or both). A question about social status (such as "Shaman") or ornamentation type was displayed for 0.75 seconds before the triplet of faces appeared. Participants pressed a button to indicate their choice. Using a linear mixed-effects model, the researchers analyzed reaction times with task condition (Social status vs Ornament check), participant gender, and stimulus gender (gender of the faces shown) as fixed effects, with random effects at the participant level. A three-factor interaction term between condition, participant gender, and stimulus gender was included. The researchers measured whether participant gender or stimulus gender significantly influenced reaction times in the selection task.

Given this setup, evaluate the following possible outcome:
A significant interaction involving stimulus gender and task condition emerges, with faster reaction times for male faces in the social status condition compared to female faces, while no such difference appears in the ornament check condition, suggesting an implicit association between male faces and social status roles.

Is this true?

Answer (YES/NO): NO